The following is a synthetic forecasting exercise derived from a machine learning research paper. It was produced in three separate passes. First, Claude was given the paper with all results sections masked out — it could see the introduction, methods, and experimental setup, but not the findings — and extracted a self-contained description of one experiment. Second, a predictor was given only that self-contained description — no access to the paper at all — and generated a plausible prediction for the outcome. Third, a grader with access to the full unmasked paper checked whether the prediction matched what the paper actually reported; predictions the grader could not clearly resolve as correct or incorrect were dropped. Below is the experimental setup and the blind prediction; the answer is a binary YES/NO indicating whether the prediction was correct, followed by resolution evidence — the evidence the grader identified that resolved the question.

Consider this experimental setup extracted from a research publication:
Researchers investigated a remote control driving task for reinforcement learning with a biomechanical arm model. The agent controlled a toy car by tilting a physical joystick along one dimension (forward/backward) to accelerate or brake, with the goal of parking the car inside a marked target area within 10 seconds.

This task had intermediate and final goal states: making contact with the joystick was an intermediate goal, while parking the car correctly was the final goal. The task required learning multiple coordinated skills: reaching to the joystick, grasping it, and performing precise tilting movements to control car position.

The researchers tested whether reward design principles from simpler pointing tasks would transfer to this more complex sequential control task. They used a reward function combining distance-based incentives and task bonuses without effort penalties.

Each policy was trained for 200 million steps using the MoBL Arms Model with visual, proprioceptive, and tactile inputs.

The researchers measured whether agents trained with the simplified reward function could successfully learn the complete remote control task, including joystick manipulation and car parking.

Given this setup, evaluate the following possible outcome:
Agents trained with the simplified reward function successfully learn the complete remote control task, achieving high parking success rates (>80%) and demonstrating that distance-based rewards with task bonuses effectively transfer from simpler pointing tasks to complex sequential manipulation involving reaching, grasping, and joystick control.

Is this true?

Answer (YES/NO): YES